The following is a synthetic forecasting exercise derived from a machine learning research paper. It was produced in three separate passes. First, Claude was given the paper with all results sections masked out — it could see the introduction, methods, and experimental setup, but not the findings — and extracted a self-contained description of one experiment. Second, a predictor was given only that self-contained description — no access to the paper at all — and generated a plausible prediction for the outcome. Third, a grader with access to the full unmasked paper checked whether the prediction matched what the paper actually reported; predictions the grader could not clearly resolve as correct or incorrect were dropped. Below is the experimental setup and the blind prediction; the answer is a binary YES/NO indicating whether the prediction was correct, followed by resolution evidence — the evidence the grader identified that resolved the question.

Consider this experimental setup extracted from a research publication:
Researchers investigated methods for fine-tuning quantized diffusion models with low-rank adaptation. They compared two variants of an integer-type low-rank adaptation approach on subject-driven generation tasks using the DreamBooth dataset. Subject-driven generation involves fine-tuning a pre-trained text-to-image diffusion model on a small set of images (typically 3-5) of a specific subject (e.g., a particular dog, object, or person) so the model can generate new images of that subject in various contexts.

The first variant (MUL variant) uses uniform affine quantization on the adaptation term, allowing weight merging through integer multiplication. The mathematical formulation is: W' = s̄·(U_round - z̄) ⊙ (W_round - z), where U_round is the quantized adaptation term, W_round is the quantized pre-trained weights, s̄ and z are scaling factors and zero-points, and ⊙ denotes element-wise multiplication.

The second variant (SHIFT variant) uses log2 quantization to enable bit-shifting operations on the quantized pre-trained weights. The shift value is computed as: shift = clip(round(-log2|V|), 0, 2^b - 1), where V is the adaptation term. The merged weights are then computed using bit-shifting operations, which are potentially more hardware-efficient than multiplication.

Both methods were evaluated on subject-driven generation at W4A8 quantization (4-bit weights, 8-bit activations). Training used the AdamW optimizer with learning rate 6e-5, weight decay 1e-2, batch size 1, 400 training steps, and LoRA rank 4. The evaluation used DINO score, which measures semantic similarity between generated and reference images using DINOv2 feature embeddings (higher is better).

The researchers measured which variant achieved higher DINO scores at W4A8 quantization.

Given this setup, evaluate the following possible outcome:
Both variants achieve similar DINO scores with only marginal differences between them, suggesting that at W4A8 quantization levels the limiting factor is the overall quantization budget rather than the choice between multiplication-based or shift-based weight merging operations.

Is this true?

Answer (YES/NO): NO